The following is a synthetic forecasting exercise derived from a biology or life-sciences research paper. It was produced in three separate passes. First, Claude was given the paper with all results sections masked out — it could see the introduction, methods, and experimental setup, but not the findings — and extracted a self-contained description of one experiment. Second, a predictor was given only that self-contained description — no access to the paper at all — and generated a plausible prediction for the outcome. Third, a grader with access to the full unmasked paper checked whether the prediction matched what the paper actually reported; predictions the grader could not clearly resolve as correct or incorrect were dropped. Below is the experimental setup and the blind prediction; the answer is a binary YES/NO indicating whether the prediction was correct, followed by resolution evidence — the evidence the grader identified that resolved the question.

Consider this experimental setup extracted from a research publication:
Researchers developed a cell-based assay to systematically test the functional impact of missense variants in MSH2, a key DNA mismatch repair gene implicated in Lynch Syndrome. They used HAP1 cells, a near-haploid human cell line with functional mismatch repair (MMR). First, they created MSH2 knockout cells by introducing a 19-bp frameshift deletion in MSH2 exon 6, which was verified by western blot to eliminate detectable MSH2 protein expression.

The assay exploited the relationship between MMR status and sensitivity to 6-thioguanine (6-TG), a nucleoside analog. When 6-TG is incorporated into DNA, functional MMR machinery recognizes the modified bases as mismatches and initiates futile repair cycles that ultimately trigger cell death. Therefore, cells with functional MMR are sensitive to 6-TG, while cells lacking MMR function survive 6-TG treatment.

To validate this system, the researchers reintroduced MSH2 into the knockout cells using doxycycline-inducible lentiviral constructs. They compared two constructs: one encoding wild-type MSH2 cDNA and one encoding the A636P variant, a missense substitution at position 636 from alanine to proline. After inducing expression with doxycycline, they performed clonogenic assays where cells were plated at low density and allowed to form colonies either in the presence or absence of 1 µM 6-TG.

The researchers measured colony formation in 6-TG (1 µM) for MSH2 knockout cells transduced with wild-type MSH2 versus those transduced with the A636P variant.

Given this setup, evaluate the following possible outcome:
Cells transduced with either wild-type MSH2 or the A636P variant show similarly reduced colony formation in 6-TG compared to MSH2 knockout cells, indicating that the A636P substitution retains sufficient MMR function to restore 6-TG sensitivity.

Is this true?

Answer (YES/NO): NO